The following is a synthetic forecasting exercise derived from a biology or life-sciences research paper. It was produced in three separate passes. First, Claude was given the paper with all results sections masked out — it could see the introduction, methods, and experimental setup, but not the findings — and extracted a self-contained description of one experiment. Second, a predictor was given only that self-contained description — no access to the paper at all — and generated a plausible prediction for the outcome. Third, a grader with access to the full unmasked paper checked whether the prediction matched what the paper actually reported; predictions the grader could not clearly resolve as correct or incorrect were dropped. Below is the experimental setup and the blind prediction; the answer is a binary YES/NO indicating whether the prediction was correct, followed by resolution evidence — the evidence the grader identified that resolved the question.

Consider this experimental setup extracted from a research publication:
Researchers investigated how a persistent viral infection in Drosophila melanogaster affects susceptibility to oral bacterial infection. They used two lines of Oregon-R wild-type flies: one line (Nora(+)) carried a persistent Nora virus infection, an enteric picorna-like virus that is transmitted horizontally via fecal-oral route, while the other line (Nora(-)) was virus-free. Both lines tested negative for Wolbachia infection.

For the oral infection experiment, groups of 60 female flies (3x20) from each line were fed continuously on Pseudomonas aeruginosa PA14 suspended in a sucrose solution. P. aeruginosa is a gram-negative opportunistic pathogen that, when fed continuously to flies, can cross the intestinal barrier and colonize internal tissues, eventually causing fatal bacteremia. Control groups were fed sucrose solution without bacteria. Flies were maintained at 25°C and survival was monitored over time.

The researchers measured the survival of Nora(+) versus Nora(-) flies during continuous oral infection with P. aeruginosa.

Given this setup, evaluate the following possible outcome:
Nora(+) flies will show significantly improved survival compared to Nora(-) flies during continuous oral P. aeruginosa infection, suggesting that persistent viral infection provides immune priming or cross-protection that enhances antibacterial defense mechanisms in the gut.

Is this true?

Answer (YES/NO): NO